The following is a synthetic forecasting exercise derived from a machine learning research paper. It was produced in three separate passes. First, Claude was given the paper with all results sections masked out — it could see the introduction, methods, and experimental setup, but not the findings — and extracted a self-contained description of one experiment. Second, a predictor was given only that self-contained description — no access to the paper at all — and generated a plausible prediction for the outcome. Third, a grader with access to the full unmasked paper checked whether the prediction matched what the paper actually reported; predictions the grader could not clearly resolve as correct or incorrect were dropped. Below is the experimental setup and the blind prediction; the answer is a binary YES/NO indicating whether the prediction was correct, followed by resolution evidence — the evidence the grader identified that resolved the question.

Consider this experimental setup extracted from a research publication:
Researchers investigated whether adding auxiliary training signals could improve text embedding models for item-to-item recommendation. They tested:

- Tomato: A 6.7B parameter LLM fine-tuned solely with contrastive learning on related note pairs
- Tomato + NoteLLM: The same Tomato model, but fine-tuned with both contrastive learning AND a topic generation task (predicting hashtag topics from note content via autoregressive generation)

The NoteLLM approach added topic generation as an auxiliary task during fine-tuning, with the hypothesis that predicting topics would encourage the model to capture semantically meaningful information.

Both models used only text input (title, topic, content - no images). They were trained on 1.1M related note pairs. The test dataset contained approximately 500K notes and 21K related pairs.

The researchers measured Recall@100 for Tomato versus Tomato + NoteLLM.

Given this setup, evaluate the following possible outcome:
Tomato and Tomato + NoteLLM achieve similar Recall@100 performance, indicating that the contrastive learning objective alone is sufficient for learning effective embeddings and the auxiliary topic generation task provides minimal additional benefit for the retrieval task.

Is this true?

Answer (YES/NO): YES